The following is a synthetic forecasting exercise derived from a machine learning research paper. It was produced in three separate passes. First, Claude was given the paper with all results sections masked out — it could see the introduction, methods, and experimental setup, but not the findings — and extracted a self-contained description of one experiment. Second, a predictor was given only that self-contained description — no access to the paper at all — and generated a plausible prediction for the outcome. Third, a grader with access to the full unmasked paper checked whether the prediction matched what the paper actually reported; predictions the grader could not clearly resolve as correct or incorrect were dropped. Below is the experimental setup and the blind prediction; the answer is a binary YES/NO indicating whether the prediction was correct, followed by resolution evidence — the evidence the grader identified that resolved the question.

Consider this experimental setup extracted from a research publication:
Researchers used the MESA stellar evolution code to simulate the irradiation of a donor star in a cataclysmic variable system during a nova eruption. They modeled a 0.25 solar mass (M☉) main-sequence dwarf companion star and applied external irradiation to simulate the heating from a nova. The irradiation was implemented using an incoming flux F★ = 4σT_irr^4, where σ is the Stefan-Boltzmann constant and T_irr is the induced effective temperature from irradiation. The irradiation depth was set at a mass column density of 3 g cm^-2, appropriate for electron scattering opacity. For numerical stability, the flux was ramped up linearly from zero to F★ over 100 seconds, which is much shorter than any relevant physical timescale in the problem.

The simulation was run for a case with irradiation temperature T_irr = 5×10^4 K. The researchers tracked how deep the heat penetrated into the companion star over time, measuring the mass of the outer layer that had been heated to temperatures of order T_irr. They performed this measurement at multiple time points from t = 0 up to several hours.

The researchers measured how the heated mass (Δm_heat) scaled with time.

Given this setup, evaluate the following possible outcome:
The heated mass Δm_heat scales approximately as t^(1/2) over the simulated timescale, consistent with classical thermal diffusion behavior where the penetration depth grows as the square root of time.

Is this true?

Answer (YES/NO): NO